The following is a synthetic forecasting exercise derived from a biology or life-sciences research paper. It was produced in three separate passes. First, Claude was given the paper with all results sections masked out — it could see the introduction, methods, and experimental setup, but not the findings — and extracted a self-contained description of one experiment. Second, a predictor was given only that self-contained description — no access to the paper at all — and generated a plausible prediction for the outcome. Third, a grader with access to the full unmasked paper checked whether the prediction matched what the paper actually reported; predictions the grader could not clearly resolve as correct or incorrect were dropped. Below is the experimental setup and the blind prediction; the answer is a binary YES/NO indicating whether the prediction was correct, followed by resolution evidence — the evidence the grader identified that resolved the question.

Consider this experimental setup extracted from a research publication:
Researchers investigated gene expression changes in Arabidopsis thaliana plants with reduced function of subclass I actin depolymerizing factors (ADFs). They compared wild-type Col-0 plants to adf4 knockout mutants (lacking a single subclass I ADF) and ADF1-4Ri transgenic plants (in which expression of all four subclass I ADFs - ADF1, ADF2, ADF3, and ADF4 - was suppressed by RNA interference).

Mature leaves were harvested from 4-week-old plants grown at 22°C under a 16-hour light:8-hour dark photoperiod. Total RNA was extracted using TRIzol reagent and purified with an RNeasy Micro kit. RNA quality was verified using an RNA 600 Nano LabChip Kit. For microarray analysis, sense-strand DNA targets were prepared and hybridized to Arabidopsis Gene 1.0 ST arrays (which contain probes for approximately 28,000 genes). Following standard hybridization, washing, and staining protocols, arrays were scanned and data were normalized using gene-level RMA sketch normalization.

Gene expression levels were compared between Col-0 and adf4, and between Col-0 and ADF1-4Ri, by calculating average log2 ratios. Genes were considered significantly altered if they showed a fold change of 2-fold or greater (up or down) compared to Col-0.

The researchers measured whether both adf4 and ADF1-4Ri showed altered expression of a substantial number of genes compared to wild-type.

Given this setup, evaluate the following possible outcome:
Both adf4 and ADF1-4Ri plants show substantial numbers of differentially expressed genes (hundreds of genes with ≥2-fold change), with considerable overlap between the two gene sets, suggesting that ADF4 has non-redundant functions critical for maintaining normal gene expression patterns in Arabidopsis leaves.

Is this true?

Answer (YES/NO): YES